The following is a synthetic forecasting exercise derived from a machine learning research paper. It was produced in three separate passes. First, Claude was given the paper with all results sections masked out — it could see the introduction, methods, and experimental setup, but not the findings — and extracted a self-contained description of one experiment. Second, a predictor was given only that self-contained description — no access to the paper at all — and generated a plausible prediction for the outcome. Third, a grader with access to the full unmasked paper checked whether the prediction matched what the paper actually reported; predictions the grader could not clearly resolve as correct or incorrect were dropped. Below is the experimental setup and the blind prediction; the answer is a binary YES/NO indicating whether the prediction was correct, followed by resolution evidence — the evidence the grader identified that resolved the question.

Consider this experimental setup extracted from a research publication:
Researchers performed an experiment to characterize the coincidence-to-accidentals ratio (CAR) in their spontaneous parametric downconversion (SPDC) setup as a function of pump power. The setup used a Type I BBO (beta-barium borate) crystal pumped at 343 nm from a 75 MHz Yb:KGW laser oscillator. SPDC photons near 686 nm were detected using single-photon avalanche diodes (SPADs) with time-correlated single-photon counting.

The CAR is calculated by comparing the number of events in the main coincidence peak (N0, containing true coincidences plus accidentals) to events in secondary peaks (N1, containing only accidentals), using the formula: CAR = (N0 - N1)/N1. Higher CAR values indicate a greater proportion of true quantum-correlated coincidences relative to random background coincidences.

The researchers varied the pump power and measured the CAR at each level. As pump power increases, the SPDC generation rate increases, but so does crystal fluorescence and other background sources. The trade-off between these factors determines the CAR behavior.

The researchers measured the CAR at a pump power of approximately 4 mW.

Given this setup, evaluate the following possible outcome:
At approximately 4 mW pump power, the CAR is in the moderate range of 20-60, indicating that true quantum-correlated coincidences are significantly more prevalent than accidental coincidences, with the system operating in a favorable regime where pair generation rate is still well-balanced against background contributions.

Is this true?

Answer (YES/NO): YES